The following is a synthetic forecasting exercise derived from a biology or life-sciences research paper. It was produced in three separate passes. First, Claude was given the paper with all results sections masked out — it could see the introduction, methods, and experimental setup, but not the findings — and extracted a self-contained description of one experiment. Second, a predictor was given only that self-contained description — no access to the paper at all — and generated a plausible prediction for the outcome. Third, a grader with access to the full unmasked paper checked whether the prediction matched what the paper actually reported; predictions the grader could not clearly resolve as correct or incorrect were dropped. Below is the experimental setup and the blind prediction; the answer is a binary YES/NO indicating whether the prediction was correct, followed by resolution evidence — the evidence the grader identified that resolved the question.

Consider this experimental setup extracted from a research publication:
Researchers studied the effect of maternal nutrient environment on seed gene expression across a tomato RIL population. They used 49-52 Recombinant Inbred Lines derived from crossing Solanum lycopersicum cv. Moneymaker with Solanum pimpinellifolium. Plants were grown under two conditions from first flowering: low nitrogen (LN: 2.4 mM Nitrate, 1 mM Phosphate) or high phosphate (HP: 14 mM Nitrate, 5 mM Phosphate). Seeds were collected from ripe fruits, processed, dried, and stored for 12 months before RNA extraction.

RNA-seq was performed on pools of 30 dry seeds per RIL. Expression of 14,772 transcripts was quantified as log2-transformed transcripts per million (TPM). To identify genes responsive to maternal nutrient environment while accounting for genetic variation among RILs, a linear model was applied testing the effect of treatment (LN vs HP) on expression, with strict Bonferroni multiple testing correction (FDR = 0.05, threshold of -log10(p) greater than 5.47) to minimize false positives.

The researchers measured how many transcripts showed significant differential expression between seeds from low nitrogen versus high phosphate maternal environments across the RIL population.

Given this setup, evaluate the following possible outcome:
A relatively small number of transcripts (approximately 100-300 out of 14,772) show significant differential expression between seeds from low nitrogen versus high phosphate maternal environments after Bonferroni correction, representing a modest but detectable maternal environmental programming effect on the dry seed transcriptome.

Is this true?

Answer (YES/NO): NO